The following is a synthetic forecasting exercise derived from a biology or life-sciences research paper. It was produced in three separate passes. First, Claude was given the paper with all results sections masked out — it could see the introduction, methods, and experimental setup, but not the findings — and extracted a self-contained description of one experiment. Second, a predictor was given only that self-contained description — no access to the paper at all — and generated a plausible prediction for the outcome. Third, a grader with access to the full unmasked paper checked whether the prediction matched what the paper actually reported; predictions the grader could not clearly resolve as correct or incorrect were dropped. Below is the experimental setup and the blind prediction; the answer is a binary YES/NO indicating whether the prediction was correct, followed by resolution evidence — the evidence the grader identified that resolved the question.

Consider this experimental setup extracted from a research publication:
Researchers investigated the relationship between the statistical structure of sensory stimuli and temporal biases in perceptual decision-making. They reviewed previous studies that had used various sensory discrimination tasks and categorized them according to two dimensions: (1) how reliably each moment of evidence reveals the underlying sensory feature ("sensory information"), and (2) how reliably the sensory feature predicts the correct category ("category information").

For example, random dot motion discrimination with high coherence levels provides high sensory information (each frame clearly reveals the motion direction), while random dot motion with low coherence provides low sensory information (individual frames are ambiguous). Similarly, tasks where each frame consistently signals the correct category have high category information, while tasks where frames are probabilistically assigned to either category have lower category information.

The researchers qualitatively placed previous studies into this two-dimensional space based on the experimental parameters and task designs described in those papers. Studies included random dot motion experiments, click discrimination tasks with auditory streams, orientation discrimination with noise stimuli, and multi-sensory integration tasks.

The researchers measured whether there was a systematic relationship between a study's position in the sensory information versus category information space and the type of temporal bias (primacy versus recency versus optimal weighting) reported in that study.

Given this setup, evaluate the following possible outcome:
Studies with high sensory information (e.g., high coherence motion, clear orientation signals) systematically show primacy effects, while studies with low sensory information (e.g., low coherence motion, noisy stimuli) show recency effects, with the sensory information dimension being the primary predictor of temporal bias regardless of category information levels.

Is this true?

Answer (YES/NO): NO